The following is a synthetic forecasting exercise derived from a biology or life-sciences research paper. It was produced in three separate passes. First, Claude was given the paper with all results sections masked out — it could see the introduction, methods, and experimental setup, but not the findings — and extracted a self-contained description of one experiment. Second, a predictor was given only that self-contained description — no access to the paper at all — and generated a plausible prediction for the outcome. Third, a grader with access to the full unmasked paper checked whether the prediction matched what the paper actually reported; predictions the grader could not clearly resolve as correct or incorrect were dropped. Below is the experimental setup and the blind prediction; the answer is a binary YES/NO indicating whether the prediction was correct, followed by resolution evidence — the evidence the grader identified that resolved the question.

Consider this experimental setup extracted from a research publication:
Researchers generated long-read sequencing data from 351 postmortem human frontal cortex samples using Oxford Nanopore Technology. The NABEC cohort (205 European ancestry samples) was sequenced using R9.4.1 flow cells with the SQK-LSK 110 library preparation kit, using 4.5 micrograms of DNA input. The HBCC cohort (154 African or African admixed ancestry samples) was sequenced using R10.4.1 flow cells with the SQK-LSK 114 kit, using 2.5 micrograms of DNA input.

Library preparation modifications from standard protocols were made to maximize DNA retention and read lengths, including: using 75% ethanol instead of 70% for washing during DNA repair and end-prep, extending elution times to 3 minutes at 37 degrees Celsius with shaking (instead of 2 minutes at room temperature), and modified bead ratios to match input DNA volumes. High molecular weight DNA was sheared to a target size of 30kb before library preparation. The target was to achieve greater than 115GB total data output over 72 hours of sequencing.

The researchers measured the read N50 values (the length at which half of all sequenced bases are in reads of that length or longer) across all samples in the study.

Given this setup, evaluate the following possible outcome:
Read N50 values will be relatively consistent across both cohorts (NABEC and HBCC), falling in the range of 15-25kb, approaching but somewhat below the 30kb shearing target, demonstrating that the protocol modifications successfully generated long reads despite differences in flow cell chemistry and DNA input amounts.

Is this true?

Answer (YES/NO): NO